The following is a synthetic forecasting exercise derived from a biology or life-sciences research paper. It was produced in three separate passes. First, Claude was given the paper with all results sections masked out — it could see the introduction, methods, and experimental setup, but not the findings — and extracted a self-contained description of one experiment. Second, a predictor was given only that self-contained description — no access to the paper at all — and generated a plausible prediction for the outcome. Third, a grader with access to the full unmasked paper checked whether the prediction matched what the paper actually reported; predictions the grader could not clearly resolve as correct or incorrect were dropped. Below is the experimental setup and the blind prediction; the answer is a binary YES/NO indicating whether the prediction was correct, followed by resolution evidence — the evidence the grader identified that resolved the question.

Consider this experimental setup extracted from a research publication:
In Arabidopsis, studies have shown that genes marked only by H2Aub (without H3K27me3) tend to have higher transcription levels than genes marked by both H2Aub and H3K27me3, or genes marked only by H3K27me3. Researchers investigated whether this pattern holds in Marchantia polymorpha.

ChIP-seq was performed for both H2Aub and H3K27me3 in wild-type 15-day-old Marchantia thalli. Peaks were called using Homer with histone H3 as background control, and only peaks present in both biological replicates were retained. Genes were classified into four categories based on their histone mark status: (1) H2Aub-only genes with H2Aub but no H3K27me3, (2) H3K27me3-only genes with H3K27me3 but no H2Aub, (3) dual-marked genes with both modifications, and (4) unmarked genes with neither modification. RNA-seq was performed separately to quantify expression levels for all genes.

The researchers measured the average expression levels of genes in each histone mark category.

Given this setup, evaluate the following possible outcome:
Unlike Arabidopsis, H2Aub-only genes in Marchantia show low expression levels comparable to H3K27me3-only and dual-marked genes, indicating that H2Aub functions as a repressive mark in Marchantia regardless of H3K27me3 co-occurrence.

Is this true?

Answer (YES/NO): NO